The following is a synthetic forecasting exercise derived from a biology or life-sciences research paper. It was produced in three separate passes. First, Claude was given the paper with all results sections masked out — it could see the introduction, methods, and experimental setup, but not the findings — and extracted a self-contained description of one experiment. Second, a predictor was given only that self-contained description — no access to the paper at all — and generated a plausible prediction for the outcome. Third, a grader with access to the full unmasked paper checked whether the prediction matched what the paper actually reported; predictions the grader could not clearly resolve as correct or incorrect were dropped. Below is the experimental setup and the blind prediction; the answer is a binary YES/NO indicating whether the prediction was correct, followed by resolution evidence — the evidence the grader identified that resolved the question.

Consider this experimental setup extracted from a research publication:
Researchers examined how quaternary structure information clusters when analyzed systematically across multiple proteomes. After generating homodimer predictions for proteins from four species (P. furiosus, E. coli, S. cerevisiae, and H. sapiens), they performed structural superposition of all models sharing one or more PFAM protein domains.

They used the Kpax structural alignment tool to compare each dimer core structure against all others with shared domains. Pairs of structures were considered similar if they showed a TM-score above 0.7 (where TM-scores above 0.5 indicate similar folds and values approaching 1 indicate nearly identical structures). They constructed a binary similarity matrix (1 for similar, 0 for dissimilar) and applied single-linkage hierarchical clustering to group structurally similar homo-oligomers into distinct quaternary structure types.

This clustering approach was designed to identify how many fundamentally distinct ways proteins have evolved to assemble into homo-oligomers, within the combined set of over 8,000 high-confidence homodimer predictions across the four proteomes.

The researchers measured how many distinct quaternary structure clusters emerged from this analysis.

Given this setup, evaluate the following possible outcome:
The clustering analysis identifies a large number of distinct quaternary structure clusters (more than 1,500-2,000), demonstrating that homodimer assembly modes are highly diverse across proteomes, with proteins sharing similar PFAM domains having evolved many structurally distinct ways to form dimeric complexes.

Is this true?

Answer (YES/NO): YES